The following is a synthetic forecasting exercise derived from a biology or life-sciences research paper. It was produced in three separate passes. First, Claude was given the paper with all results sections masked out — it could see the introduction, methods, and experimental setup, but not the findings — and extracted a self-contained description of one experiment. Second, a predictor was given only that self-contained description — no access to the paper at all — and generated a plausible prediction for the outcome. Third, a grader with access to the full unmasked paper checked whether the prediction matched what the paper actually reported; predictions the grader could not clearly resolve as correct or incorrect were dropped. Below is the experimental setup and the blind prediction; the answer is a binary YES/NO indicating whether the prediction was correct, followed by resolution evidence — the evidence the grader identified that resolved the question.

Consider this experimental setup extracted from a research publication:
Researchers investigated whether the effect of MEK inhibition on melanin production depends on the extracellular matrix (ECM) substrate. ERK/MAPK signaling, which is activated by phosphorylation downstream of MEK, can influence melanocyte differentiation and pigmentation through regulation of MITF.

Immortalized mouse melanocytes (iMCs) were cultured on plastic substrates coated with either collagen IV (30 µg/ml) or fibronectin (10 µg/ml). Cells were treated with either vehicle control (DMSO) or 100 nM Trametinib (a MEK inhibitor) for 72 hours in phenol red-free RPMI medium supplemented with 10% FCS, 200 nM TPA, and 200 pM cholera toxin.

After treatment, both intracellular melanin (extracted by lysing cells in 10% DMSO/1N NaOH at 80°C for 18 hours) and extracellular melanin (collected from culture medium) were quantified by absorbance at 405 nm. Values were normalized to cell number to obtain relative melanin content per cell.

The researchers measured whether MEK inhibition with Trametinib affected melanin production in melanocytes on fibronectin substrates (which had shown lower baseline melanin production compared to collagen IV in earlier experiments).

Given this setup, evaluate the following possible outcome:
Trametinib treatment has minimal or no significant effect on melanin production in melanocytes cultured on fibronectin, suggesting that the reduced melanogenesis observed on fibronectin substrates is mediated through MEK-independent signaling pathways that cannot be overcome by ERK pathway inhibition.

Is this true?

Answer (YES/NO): NO